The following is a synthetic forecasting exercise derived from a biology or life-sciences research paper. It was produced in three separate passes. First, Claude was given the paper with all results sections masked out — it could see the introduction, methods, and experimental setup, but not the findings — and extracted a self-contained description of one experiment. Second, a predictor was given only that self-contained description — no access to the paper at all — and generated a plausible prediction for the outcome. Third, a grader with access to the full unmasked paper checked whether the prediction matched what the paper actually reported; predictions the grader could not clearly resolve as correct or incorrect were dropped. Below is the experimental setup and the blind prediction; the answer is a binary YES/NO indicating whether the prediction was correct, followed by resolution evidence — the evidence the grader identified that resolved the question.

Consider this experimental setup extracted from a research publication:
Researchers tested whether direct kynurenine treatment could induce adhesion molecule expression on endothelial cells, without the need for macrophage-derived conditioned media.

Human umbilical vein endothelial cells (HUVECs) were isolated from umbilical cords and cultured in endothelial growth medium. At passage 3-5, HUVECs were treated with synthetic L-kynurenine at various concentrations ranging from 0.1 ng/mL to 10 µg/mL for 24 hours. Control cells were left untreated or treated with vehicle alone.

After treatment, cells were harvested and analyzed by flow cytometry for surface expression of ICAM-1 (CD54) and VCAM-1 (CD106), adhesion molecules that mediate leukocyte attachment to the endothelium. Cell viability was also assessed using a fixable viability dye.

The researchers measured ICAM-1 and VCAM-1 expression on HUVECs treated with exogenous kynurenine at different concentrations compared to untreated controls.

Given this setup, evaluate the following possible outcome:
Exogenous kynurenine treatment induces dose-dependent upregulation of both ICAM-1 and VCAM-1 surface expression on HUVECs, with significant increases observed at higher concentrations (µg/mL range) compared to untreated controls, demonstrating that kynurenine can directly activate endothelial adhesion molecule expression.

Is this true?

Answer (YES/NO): NO